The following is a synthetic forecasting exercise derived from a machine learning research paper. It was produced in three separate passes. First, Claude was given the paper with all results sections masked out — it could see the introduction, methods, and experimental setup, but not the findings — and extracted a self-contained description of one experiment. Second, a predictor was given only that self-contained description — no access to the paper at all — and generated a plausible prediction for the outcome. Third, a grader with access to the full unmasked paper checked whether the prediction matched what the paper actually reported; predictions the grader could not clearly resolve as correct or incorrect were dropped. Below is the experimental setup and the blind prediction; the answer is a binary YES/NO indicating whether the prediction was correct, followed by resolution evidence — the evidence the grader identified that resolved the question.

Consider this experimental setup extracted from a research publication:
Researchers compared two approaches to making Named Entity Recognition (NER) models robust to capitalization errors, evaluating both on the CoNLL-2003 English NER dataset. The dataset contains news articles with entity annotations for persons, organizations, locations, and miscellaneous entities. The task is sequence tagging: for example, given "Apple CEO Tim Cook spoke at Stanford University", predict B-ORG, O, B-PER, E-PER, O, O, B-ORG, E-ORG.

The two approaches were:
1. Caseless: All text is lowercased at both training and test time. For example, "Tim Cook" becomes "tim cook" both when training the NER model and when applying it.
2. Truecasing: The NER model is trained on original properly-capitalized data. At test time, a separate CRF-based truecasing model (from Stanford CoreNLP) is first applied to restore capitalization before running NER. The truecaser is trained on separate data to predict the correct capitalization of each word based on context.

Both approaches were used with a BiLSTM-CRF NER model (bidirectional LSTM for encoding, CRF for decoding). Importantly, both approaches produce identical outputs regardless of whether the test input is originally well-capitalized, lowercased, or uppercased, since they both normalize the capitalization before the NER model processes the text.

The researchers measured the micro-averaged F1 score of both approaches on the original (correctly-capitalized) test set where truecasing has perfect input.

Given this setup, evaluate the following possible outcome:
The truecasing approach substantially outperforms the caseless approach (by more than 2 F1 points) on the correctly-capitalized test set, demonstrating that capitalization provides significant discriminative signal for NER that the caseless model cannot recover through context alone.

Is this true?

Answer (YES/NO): NO